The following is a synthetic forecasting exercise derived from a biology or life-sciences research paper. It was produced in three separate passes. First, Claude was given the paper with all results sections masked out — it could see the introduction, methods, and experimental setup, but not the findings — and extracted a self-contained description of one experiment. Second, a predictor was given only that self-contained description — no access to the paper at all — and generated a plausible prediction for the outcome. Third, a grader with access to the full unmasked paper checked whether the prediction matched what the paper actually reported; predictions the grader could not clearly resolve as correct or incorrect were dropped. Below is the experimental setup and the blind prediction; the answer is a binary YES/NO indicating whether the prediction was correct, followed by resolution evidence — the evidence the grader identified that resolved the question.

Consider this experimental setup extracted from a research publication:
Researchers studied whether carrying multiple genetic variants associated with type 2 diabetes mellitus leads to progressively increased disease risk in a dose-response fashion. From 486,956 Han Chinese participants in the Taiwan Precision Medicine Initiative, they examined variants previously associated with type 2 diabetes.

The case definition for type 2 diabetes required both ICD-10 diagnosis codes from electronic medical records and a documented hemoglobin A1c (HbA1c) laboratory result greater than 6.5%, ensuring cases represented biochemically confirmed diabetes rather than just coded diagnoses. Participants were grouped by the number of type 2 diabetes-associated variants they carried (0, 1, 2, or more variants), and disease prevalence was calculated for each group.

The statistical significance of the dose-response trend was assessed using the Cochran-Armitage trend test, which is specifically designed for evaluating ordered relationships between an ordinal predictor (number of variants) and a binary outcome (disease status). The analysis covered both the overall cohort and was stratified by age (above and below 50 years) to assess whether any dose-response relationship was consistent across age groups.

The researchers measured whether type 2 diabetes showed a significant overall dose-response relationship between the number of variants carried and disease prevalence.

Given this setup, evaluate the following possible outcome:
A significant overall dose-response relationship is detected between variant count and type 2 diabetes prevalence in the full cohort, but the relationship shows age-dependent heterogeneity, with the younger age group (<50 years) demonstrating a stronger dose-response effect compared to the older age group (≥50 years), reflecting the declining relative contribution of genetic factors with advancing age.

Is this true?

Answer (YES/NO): NO